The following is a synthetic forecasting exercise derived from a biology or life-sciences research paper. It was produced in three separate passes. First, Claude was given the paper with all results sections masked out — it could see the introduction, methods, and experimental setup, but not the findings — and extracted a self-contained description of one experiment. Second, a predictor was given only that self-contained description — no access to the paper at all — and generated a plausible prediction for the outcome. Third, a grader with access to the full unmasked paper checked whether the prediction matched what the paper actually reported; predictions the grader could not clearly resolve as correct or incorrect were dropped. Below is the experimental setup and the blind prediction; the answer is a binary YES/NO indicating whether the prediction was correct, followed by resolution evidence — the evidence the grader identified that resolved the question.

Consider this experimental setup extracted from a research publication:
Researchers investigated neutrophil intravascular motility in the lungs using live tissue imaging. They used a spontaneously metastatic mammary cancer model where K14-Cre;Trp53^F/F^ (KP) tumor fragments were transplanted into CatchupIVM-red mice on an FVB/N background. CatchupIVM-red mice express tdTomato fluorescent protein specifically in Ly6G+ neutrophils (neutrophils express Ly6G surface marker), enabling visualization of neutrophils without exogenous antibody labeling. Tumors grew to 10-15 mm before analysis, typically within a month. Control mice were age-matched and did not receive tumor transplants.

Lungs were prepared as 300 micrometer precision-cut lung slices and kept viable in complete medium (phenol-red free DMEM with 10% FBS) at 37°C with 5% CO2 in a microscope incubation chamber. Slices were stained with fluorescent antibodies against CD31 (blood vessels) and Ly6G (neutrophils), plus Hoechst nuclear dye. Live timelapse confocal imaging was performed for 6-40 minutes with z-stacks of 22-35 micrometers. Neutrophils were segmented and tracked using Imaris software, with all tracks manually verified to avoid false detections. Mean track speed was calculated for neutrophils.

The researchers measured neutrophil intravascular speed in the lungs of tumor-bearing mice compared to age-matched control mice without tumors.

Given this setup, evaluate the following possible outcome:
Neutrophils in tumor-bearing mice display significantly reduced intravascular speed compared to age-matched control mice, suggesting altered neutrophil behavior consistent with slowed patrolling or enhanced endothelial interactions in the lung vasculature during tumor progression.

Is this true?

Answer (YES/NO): YES